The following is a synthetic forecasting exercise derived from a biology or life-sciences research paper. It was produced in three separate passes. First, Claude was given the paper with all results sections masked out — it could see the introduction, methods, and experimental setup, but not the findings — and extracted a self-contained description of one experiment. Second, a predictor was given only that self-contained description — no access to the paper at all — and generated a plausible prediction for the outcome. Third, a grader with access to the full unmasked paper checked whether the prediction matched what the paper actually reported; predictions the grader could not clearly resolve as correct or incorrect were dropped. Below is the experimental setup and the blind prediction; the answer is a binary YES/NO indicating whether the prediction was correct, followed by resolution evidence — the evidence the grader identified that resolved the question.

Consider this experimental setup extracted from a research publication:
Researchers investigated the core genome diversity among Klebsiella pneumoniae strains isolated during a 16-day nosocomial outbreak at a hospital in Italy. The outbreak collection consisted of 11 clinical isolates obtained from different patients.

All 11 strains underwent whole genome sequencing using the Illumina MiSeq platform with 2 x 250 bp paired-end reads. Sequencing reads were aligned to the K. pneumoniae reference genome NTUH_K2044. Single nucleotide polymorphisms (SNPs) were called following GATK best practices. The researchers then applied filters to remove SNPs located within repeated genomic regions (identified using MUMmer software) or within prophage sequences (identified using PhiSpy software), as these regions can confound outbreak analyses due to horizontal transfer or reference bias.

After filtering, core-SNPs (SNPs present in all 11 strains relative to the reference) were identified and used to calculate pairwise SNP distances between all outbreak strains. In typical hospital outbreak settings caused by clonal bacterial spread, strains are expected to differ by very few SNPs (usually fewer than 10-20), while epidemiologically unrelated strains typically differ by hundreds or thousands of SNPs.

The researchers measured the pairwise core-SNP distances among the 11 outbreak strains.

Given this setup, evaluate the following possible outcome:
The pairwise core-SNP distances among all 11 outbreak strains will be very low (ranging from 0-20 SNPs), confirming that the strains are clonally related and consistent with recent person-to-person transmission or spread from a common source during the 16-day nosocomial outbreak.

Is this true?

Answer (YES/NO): NO